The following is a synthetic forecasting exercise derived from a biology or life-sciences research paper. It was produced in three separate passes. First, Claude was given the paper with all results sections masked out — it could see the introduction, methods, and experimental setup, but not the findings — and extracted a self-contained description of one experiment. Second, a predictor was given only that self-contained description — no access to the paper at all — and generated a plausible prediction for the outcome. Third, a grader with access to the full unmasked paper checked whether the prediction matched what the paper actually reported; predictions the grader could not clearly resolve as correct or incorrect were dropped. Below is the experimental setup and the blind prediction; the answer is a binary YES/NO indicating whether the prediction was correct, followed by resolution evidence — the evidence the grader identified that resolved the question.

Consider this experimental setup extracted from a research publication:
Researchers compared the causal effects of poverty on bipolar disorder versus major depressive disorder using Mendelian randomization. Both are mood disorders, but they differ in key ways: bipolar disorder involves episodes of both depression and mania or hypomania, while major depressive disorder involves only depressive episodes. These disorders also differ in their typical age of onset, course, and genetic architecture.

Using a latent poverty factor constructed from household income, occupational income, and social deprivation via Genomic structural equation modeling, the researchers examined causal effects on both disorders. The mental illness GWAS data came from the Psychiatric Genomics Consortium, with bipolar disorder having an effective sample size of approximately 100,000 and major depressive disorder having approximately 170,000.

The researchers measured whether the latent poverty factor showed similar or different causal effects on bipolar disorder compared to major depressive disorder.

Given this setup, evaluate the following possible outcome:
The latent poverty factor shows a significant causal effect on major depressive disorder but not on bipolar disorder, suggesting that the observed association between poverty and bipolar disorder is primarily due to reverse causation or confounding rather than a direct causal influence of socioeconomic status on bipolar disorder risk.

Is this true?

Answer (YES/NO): YES